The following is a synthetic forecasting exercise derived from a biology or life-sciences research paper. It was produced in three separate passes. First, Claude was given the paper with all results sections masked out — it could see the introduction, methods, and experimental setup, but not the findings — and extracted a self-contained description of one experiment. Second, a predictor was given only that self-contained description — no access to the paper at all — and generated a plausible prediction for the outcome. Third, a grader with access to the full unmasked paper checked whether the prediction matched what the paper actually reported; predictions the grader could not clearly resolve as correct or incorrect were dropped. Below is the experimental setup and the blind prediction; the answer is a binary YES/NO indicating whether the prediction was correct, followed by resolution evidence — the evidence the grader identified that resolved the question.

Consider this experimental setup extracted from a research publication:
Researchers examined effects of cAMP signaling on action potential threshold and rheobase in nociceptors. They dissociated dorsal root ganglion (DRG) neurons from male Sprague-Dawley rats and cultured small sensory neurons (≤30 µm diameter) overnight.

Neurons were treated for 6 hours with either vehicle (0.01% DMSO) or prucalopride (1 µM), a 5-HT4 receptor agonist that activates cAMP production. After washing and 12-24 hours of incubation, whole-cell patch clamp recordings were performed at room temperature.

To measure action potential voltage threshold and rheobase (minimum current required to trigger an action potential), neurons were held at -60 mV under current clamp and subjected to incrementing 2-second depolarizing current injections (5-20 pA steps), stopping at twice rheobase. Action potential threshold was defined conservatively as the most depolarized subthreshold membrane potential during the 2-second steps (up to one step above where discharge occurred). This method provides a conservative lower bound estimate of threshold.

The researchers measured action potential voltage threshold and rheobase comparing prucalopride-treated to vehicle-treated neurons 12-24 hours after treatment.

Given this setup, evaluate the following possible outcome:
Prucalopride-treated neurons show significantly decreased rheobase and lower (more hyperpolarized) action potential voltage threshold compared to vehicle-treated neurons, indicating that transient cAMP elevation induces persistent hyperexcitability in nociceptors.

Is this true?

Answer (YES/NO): NO